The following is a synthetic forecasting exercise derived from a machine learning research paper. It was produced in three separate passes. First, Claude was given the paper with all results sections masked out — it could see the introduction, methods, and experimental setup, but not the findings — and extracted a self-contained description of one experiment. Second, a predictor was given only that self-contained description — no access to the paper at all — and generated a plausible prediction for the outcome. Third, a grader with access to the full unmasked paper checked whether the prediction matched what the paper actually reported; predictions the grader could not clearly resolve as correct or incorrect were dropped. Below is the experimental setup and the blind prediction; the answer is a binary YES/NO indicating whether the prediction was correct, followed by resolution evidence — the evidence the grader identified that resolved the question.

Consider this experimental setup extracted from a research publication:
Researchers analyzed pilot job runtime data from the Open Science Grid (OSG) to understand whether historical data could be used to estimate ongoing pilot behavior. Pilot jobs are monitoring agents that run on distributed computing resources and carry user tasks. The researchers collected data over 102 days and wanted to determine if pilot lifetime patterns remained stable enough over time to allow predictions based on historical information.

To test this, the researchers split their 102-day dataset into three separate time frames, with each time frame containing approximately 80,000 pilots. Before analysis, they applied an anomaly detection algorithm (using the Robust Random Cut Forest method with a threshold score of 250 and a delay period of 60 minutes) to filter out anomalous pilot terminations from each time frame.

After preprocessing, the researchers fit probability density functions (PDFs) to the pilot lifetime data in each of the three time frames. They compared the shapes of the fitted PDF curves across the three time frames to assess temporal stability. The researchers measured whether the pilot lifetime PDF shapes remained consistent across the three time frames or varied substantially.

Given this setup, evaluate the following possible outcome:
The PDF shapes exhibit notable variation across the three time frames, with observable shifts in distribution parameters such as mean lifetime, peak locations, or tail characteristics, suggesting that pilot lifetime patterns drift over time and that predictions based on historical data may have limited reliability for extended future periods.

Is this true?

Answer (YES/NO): NO